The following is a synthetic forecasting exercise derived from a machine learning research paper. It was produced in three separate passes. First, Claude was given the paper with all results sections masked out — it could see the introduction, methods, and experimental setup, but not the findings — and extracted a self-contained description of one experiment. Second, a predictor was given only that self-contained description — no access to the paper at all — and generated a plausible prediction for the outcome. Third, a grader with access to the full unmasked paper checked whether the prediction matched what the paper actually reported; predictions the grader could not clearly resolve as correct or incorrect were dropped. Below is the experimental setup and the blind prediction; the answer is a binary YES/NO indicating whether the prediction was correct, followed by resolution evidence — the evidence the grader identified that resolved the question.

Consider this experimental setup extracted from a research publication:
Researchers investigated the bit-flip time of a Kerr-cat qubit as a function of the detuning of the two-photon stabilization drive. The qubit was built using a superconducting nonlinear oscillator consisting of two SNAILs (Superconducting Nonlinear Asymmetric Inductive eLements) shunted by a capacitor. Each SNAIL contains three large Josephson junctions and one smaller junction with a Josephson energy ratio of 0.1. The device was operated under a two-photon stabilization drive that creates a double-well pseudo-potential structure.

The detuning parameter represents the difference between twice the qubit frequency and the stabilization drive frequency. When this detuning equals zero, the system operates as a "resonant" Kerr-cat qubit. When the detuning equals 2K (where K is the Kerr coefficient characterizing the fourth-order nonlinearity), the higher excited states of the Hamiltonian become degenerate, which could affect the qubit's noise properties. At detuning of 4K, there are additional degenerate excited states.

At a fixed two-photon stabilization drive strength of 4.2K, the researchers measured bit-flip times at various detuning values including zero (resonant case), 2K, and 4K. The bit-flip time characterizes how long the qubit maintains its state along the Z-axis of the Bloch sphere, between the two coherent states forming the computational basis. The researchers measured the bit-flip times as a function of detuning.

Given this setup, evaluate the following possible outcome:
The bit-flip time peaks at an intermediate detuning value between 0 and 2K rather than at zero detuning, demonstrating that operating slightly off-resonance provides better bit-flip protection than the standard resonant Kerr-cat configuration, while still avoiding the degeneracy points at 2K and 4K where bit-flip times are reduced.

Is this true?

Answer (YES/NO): NO